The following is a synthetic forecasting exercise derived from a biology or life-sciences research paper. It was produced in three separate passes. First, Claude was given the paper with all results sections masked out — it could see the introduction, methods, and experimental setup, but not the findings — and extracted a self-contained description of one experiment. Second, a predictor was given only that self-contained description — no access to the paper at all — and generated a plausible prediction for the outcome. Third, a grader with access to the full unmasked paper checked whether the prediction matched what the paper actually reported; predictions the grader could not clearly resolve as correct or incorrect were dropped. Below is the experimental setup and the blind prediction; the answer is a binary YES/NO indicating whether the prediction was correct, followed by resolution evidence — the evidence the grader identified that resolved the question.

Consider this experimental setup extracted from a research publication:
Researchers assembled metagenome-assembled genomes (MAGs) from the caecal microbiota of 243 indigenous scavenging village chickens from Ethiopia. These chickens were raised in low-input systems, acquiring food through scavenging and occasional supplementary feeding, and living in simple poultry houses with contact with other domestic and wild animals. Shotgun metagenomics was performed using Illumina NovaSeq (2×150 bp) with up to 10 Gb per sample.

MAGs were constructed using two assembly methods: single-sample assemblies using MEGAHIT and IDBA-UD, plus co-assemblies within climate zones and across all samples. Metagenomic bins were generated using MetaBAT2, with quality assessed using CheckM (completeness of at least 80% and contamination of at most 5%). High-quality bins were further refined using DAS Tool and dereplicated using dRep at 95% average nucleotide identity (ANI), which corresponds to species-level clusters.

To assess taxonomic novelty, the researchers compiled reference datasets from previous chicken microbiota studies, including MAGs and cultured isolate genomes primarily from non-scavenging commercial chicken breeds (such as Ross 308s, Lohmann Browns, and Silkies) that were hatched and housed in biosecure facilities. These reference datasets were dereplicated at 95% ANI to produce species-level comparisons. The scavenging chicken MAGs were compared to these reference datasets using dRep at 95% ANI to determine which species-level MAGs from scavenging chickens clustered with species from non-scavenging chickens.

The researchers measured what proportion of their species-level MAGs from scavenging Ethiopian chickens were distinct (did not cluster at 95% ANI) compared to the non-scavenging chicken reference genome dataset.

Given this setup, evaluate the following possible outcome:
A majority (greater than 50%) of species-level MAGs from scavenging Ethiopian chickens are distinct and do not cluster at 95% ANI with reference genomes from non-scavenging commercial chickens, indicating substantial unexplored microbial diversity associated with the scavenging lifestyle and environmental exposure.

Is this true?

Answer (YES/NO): YES